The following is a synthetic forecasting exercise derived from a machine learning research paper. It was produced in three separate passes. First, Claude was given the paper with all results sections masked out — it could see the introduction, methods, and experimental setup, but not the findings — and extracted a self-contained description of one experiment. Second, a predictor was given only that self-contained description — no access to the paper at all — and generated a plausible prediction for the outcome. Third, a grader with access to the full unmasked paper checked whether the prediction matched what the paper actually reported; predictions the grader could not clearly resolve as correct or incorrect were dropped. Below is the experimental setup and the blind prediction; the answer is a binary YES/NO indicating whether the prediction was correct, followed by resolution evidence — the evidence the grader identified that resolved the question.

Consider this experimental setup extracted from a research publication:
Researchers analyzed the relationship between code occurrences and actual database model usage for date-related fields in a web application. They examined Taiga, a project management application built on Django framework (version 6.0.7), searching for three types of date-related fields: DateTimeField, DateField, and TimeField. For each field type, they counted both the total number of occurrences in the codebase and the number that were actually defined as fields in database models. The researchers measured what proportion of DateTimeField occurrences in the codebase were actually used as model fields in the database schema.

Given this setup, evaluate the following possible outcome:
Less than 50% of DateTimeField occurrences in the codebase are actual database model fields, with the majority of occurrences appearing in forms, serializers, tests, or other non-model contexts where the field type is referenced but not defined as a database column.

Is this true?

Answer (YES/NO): YES